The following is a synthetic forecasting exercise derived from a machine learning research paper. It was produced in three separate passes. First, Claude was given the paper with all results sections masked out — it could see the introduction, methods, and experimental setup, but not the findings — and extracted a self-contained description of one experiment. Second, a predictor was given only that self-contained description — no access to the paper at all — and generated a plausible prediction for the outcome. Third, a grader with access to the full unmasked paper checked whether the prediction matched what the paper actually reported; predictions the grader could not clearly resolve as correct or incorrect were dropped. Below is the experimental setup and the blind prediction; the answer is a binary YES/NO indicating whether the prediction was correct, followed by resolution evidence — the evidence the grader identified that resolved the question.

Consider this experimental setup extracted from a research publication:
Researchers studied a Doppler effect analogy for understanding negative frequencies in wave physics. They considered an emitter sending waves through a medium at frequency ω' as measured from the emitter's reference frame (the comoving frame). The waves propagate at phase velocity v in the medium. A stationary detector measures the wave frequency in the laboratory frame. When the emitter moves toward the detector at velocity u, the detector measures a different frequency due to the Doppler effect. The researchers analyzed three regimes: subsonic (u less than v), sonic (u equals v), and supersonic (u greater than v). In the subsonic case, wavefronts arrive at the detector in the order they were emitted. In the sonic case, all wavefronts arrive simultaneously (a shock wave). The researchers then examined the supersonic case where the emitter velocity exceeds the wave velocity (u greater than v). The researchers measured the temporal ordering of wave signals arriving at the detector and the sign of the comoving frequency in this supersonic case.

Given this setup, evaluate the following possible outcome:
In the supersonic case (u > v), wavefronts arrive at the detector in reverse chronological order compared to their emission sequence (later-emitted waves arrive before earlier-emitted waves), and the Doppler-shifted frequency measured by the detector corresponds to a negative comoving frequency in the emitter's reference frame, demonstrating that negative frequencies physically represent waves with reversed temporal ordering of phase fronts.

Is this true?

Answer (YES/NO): YES